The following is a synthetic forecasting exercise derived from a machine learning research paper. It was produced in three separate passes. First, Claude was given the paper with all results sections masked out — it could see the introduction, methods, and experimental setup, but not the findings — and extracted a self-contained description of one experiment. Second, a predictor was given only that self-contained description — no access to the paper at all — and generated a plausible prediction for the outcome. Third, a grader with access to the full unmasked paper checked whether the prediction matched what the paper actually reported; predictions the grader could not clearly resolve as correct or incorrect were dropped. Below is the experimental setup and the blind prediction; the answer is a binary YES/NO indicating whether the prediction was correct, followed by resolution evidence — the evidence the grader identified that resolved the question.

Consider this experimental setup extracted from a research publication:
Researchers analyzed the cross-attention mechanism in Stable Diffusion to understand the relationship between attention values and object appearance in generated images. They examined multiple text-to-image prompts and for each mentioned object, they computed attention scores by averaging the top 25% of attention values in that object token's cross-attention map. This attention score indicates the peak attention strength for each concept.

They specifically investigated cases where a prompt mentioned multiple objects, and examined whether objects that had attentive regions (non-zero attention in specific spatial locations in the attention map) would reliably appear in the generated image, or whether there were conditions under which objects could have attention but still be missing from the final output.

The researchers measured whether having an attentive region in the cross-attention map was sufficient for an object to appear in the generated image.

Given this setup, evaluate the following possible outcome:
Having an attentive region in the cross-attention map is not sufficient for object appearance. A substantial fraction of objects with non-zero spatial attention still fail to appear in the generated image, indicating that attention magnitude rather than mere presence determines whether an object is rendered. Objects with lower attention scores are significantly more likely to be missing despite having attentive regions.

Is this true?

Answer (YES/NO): YES